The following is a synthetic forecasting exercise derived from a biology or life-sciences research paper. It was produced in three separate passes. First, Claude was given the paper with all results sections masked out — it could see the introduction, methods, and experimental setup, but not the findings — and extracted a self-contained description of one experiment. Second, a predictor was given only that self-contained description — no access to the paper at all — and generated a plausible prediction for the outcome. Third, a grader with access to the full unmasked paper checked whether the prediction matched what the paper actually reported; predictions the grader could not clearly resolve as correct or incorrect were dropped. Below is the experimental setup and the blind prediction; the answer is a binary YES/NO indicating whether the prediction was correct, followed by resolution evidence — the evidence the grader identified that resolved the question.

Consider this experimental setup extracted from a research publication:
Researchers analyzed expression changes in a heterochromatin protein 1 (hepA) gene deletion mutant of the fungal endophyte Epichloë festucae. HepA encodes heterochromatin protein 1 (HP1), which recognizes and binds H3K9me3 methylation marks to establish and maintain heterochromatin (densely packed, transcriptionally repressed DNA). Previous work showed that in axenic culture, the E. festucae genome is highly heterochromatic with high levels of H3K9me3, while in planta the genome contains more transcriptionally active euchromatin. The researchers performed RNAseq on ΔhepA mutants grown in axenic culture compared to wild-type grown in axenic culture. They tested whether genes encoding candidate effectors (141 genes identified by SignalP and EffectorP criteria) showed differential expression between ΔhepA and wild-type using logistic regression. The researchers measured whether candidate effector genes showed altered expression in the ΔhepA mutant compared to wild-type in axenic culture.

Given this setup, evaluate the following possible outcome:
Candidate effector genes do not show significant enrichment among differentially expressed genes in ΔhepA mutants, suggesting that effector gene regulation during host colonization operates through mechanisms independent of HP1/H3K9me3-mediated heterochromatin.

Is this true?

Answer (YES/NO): NO